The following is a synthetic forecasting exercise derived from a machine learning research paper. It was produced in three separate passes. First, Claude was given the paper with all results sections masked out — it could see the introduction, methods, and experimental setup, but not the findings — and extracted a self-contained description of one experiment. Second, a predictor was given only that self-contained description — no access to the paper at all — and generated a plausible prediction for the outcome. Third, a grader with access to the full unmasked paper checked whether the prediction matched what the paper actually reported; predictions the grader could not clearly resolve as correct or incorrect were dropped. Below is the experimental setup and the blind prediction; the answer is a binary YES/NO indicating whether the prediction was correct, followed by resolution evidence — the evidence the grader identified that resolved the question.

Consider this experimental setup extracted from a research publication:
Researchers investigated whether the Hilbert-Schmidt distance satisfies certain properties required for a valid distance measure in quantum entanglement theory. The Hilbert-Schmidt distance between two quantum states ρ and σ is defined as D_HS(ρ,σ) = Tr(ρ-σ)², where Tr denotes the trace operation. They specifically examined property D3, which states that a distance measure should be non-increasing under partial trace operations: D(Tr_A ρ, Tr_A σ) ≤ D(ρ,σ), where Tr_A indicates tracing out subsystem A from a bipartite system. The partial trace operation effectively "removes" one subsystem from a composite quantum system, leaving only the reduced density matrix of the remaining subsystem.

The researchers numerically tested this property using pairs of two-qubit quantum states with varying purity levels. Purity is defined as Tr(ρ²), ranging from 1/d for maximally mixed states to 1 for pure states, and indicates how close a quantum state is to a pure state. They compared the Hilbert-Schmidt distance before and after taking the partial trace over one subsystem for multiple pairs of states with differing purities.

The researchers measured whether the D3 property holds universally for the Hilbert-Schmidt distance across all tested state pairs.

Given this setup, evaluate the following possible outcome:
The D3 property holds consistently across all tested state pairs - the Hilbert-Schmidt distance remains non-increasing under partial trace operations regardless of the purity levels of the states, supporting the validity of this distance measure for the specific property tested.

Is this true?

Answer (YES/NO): NO